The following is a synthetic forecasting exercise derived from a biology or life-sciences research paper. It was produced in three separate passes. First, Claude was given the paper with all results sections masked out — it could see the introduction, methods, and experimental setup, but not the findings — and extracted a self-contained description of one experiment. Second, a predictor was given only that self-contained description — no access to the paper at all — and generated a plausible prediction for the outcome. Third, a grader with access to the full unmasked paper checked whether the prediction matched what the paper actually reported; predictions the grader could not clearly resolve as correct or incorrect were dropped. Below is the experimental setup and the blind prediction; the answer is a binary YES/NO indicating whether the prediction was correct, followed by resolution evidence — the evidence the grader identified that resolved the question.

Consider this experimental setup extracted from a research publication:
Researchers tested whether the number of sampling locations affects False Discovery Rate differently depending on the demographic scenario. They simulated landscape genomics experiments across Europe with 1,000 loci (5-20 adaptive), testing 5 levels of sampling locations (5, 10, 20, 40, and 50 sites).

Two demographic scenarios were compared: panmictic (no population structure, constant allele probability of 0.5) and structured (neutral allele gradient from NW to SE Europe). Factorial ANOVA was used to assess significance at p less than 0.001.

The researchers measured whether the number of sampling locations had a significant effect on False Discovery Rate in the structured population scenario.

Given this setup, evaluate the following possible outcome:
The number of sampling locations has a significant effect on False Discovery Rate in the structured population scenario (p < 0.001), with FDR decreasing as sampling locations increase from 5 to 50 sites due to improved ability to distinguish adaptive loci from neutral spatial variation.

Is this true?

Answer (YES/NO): YES